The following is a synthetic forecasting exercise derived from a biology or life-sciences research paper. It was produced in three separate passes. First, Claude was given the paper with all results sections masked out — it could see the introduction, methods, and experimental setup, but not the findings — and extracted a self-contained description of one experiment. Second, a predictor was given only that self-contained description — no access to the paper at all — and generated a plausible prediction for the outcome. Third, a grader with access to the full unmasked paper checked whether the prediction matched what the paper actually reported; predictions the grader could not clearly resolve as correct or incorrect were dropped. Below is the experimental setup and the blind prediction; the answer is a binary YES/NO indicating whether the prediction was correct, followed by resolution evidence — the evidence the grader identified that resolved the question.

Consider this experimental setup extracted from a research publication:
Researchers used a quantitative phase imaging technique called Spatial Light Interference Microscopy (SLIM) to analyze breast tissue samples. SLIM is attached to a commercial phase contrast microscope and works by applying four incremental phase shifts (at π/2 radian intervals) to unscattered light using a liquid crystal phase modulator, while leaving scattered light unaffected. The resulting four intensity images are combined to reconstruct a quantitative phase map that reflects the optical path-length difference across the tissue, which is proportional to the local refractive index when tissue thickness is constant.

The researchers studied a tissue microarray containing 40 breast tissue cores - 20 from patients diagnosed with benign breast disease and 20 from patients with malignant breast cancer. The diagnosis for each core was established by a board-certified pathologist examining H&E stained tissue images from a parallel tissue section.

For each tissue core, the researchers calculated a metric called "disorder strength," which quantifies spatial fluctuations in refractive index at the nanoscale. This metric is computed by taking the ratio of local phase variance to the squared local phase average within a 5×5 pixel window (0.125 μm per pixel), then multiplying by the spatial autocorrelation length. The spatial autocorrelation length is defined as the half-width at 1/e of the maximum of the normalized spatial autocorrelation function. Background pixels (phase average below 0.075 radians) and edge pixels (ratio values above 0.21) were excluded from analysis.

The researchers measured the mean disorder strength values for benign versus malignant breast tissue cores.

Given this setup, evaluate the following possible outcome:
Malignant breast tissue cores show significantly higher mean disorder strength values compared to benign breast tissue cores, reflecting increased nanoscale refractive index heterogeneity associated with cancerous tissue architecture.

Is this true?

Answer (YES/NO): YES